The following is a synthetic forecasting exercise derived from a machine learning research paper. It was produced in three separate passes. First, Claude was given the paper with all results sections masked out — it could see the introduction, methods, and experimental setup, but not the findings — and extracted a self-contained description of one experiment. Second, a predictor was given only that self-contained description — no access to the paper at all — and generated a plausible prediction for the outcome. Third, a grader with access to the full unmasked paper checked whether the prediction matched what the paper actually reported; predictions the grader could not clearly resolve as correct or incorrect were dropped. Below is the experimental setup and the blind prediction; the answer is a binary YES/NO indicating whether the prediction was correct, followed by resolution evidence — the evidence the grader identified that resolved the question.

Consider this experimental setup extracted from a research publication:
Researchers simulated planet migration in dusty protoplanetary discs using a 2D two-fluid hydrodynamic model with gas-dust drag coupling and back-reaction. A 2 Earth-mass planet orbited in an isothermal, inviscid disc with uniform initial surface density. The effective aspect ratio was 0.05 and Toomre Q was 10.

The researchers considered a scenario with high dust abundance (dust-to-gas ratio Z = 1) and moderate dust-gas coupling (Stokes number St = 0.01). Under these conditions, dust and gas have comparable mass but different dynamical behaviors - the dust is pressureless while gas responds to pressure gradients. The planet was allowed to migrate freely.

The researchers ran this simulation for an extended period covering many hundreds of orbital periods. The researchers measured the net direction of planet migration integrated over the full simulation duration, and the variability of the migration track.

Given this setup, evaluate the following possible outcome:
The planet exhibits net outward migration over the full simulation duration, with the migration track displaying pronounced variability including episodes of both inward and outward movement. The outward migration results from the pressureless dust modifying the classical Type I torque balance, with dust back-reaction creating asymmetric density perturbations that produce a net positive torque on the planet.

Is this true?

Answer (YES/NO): NO